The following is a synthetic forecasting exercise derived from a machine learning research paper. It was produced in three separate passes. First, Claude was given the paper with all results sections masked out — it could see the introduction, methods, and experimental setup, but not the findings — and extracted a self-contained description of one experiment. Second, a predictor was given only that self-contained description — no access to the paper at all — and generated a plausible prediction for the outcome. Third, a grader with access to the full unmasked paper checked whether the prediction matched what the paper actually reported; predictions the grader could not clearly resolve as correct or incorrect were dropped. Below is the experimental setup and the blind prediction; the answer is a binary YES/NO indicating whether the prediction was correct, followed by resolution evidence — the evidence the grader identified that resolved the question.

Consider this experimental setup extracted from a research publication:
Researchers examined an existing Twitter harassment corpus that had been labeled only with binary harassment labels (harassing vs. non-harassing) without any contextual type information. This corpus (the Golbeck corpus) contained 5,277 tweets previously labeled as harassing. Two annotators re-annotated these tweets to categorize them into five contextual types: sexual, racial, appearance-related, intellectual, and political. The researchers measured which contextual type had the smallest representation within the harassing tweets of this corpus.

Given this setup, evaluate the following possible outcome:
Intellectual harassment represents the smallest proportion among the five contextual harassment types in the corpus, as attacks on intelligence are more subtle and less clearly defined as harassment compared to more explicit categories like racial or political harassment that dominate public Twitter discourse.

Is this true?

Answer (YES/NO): NO